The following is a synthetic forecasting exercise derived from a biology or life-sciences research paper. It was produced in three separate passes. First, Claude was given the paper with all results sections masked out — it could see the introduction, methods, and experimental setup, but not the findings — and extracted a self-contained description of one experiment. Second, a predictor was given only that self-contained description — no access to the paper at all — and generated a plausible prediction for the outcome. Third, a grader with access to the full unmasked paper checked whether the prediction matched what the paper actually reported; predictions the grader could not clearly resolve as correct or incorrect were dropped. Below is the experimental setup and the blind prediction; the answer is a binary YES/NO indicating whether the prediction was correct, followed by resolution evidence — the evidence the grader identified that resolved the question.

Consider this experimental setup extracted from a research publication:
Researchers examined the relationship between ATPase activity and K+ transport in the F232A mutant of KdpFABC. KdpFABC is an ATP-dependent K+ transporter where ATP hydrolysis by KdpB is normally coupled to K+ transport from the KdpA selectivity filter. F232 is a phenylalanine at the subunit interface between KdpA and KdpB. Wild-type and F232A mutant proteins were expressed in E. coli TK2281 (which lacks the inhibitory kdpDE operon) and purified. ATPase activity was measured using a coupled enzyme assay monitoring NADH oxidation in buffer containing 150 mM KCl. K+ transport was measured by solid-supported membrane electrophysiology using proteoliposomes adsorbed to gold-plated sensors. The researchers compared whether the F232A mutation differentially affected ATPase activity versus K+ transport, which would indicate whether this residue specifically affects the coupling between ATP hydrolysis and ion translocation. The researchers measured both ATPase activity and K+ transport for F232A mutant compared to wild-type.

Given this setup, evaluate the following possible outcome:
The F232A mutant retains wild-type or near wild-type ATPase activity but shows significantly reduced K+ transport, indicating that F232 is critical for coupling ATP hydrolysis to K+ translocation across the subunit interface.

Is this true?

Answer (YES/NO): YES